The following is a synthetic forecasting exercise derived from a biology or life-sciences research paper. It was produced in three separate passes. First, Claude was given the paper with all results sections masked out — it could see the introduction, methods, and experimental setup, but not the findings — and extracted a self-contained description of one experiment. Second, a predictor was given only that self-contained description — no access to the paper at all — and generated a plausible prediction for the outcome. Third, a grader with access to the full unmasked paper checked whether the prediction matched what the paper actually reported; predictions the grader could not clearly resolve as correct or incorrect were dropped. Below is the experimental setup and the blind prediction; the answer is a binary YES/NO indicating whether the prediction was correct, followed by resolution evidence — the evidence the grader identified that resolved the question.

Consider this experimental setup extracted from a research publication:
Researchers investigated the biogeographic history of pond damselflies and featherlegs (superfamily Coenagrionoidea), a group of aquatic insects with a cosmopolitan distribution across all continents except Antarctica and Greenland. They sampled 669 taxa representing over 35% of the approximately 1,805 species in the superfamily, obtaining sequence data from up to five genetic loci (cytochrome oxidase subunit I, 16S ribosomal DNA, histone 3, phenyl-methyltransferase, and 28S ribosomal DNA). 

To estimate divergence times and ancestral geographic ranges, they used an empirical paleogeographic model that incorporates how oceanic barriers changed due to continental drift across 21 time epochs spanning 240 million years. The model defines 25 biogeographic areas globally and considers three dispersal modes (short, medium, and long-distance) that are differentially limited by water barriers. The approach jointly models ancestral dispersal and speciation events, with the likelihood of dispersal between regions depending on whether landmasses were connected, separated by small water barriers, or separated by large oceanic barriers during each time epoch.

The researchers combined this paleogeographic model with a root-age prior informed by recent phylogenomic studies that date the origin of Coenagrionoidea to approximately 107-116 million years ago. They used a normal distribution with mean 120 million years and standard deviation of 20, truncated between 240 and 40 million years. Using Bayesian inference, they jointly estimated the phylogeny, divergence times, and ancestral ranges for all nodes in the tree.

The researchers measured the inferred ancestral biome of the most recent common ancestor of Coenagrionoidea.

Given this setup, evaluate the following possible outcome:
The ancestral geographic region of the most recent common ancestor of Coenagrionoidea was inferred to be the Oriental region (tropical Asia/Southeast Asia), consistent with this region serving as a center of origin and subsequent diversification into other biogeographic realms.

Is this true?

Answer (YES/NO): NO